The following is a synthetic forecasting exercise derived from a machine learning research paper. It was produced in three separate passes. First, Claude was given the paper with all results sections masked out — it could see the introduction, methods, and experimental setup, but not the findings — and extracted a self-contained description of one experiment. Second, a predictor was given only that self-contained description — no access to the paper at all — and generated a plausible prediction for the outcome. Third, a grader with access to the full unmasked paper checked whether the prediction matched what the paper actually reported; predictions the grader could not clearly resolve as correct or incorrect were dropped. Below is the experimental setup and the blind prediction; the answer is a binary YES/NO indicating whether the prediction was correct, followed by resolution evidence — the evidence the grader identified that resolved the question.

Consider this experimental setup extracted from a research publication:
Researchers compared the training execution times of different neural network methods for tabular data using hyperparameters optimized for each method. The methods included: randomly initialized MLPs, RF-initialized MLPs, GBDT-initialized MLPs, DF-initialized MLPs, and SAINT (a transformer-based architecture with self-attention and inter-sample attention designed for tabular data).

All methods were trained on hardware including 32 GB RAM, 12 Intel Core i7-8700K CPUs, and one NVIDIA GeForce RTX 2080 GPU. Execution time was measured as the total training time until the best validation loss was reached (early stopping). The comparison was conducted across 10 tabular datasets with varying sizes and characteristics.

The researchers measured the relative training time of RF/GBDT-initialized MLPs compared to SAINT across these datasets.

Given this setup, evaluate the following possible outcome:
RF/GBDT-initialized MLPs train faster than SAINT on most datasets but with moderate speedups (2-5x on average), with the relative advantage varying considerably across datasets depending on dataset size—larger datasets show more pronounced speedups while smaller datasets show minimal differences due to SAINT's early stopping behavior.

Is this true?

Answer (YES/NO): NO